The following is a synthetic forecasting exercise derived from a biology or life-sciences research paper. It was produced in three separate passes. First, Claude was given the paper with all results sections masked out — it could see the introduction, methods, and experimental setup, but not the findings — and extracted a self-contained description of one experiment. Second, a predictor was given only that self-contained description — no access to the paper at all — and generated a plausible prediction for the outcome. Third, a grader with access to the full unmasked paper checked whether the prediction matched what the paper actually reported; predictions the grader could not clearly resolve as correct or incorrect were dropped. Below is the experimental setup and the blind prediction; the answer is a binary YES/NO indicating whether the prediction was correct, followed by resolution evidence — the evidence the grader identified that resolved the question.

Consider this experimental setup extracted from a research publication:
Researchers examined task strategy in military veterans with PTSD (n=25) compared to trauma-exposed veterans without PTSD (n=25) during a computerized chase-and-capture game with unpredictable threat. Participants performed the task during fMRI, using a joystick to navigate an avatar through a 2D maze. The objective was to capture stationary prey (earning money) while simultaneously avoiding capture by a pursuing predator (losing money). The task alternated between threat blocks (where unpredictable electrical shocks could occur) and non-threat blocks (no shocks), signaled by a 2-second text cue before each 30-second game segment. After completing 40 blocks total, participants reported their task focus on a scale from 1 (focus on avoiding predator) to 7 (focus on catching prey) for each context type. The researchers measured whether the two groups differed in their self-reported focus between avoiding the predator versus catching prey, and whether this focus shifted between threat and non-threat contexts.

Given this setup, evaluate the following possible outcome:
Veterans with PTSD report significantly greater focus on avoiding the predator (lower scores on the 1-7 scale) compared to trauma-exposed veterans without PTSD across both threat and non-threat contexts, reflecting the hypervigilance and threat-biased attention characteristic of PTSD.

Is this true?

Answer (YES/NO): NO